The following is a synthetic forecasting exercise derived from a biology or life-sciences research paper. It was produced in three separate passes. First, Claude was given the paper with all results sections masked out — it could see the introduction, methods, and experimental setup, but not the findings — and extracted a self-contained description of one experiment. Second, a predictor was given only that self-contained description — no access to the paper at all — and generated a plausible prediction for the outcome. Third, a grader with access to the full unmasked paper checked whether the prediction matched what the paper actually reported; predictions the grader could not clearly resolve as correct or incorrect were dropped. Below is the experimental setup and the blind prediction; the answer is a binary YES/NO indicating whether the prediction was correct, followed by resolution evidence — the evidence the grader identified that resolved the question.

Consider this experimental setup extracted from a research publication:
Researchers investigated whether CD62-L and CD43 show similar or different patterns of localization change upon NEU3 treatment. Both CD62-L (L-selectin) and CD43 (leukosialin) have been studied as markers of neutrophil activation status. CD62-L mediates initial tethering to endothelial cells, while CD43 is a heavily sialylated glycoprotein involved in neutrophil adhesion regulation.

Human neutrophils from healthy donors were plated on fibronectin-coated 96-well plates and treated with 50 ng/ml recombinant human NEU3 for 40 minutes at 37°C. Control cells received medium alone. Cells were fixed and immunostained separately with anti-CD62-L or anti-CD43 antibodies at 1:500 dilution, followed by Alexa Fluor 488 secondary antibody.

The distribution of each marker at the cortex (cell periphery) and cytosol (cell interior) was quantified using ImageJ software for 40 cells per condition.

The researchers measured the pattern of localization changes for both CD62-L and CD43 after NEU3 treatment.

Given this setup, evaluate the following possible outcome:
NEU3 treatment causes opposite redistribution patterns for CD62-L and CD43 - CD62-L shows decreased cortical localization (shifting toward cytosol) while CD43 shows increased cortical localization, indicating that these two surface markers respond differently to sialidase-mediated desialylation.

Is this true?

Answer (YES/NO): NO